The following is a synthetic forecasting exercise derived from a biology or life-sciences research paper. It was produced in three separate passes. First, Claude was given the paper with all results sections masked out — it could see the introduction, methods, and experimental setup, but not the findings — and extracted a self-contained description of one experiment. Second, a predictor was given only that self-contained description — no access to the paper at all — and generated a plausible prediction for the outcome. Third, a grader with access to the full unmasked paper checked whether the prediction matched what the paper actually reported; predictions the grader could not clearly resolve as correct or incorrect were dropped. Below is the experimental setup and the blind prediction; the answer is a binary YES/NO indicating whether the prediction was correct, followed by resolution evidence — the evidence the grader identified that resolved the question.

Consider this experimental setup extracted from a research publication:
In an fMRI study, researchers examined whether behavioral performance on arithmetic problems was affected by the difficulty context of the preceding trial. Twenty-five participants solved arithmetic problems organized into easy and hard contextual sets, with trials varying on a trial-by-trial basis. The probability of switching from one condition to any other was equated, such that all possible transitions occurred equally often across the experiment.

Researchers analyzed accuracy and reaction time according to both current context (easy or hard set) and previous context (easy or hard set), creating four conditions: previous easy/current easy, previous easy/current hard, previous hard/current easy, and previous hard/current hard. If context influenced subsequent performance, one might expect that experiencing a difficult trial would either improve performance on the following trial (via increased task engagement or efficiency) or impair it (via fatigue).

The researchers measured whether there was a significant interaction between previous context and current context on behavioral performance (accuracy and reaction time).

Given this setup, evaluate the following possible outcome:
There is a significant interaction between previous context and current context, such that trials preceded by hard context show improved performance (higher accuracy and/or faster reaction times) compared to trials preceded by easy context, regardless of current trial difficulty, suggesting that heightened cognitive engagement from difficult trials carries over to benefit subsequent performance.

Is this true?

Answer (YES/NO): NO